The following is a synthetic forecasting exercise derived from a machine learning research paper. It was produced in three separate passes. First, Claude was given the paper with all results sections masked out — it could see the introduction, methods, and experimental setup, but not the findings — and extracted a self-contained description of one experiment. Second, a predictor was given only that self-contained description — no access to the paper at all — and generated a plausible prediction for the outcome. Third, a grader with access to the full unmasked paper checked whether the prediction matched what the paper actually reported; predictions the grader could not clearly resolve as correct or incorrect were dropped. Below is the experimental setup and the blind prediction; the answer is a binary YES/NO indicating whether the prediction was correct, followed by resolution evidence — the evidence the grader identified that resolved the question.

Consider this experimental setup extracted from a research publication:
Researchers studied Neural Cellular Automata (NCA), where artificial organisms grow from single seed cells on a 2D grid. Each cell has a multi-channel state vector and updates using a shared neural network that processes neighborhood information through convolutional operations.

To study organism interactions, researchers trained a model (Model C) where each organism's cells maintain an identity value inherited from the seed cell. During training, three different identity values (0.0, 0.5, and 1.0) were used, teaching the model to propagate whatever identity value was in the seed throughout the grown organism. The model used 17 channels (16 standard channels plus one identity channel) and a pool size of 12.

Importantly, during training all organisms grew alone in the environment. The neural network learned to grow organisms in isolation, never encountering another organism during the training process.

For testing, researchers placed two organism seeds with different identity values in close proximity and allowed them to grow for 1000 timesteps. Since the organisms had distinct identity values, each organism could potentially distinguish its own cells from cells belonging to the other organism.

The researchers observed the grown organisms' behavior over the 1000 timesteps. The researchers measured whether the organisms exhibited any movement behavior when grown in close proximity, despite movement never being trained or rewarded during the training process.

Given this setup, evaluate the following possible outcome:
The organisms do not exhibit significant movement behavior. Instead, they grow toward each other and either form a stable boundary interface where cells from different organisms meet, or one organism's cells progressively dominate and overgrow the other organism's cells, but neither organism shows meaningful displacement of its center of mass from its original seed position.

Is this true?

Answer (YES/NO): NO